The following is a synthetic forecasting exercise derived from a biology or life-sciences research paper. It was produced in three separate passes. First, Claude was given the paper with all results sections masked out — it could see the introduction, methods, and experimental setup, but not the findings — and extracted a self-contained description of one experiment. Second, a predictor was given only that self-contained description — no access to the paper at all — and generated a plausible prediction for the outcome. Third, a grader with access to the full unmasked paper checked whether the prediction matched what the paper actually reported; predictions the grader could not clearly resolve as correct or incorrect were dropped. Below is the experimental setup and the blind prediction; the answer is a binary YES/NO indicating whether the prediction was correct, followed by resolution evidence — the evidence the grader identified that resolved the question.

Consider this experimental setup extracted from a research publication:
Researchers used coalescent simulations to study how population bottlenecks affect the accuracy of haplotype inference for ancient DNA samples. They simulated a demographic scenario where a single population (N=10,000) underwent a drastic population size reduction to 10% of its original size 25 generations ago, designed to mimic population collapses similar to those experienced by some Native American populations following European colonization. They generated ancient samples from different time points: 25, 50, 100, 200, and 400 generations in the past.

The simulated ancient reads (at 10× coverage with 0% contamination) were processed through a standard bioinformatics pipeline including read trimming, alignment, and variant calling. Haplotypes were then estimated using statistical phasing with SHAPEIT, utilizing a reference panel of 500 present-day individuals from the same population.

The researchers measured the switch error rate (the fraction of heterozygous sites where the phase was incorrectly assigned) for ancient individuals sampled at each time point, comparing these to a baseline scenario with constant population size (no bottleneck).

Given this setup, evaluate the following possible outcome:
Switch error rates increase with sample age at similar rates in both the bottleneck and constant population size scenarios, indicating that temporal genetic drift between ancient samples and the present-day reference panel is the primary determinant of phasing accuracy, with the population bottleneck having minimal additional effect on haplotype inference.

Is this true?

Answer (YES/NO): NO